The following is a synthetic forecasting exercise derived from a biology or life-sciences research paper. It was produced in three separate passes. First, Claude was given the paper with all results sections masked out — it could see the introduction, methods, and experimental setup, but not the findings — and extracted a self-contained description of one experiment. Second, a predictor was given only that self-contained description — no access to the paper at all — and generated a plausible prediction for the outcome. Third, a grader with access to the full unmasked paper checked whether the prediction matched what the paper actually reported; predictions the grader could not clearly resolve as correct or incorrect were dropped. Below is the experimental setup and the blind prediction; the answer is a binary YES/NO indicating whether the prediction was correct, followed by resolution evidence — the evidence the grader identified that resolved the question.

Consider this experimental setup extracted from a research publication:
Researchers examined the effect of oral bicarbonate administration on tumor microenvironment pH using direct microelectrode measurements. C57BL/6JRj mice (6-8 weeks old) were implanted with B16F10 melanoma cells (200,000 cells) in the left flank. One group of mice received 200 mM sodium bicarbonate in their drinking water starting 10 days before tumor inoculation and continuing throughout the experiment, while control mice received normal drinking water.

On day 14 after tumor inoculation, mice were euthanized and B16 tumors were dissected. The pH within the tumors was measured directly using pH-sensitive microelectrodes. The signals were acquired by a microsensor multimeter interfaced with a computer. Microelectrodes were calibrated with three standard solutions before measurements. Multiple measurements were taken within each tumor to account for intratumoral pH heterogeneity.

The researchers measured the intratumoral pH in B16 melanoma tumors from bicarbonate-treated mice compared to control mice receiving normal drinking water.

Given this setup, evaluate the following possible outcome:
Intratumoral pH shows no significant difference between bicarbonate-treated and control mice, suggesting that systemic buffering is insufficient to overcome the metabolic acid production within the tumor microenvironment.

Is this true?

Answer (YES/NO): NO